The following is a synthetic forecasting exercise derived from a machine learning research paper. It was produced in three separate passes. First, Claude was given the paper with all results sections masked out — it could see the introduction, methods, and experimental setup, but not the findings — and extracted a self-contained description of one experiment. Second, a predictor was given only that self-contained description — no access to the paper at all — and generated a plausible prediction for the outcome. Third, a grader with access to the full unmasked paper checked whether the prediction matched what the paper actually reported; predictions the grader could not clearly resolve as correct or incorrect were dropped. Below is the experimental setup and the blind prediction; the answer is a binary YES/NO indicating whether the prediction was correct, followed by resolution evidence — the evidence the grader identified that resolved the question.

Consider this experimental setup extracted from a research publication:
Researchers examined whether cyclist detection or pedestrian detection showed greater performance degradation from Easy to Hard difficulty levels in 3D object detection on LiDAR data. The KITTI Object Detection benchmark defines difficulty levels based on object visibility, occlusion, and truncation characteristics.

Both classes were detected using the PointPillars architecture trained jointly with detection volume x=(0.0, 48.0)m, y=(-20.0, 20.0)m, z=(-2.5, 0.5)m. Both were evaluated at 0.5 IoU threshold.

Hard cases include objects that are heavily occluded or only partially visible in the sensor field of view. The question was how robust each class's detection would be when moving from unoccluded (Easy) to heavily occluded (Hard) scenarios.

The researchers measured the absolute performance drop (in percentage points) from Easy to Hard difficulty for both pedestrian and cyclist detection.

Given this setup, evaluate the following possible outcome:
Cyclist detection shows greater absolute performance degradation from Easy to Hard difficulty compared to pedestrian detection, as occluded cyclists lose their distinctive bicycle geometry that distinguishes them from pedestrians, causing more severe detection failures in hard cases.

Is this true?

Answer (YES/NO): YES